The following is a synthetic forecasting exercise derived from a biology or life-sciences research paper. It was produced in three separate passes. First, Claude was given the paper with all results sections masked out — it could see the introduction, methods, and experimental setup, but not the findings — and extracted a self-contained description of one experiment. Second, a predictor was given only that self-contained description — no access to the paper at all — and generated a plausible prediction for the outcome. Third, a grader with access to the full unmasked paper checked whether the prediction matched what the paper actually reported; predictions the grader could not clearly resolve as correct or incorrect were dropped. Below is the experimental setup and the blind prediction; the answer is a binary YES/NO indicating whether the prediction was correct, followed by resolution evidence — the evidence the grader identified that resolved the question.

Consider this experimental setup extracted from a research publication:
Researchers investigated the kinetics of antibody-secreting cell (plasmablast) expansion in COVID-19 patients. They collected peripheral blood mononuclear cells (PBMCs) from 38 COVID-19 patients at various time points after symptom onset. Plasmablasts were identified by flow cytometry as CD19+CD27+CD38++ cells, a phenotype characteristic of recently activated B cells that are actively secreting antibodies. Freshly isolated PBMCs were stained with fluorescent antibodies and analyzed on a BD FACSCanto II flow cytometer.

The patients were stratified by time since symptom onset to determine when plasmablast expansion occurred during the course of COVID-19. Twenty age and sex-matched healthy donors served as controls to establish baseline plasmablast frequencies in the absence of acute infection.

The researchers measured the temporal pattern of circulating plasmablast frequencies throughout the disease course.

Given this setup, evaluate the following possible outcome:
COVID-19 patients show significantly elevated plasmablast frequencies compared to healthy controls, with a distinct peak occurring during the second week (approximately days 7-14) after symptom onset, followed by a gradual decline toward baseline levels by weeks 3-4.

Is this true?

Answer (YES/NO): NO